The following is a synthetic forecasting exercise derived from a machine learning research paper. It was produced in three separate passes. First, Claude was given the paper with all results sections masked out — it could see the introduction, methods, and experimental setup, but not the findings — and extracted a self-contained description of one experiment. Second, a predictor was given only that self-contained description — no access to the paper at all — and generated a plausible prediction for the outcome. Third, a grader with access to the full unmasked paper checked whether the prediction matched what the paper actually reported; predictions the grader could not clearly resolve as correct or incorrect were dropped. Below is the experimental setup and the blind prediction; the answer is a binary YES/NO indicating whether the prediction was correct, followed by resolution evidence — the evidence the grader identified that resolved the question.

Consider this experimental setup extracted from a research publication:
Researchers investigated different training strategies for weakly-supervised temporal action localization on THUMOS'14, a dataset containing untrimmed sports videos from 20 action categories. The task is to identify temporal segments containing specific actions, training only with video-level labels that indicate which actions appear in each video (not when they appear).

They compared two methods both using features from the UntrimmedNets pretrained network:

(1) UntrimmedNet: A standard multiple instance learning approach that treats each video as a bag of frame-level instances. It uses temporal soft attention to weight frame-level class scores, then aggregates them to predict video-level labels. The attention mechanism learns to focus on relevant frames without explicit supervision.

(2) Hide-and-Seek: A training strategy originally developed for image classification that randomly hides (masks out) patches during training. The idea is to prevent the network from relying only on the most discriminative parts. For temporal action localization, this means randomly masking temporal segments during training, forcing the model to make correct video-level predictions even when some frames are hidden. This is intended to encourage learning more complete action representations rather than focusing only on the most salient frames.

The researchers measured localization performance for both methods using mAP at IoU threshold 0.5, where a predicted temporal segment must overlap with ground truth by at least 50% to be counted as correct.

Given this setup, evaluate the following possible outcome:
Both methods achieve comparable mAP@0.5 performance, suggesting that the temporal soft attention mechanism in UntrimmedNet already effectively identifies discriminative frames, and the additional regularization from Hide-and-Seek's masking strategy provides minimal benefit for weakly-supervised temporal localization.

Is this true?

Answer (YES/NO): NO